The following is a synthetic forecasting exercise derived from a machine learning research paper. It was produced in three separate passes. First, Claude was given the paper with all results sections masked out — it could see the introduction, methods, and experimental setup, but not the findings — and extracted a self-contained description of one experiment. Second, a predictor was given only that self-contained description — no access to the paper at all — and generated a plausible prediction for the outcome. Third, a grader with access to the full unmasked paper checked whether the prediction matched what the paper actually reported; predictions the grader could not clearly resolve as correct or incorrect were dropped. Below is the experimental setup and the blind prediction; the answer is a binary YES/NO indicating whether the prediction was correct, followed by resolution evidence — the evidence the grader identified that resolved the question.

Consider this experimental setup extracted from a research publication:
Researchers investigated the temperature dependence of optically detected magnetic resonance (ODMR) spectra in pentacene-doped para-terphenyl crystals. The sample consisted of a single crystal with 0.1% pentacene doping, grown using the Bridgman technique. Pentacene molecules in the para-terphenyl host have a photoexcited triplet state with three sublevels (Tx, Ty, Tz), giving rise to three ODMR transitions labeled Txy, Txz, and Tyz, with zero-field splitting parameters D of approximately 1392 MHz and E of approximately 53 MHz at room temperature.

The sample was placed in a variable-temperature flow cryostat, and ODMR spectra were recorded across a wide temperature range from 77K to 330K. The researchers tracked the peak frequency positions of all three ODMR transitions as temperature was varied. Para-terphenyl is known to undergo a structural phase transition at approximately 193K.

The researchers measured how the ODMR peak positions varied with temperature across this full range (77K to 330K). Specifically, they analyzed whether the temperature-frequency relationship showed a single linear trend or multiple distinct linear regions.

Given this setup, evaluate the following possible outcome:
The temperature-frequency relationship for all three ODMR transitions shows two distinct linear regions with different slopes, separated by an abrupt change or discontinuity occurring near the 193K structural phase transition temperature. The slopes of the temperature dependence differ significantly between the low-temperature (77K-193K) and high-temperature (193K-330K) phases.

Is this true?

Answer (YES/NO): NO